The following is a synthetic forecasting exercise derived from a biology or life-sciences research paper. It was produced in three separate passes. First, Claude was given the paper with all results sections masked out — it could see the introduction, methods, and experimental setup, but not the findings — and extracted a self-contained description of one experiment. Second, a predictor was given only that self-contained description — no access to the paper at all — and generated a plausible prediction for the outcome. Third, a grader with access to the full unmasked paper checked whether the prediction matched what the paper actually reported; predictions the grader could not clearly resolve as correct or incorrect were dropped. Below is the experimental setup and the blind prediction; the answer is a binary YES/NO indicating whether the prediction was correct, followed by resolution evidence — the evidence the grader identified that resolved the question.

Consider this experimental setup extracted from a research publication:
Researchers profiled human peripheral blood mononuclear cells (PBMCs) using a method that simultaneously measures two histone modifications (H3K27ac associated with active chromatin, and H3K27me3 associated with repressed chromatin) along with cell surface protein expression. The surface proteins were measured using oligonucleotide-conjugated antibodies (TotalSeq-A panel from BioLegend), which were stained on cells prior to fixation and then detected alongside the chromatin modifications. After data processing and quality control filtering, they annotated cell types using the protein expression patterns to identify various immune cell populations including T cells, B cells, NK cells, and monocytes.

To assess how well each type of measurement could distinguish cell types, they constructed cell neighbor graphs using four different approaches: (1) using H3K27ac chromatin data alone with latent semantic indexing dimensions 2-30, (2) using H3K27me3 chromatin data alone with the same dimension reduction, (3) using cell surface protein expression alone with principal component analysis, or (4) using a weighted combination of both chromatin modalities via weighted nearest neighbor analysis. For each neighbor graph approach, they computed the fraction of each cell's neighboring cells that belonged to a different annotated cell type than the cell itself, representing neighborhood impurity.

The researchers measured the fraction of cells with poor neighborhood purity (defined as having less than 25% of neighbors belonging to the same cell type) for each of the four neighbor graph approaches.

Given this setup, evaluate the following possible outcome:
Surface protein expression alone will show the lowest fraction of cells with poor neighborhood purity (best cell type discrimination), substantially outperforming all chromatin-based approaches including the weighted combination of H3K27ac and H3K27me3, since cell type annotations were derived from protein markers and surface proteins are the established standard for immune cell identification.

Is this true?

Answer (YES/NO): NO